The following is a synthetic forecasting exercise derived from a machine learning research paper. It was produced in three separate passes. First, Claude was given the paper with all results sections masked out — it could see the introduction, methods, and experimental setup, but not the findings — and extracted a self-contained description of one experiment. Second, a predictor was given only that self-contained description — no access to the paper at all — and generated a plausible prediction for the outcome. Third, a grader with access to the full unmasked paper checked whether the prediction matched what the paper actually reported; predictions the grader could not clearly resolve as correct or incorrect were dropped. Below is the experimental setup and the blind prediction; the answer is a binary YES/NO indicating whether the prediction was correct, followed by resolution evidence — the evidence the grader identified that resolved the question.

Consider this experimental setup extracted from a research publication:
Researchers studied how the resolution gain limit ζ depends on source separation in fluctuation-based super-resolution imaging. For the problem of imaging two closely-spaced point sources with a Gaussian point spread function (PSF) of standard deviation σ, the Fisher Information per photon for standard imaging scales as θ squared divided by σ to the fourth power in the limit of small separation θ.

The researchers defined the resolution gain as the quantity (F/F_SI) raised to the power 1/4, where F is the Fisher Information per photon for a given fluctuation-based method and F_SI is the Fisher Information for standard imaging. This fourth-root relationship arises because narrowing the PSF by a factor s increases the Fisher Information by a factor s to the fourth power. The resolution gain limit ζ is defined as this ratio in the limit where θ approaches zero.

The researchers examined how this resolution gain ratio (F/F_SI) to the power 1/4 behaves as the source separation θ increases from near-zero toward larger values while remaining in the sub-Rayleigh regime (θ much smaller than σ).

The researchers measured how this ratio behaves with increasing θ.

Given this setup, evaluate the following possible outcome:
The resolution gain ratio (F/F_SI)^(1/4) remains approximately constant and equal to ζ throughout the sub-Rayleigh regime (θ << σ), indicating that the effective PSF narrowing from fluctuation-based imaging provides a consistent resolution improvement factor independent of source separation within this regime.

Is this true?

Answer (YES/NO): NO